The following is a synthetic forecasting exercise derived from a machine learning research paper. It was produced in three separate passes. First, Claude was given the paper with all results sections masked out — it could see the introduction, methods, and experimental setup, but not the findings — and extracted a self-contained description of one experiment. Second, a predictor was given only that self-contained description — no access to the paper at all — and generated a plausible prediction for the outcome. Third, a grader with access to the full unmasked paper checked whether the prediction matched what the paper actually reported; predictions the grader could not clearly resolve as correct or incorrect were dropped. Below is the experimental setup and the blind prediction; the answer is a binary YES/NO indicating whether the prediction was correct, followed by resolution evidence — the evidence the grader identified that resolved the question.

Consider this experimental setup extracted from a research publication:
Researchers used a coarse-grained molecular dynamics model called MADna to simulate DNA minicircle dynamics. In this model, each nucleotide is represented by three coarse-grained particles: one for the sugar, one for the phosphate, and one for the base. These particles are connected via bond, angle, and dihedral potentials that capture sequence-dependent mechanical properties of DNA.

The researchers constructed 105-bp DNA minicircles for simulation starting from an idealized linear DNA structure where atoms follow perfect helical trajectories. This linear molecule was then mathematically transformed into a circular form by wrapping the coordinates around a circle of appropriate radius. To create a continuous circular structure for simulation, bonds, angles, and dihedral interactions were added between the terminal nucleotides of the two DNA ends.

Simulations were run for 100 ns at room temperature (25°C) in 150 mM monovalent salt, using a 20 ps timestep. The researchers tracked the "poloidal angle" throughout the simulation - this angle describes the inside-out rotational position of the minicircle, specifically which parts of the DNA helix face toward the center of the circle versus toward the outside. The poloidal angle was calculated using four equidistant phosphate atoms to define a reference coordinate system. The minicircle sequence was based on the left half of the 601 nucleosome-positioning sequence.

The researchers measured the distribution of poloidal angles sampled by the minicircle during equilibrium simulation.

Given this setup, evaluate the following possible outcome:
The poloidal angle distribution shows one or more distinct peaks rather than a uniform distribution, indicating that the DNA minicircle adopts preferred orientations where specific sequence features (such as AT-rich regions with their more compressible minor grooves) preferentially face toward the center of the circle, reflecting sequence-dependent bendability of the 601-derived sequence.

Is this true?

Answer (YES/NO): YES